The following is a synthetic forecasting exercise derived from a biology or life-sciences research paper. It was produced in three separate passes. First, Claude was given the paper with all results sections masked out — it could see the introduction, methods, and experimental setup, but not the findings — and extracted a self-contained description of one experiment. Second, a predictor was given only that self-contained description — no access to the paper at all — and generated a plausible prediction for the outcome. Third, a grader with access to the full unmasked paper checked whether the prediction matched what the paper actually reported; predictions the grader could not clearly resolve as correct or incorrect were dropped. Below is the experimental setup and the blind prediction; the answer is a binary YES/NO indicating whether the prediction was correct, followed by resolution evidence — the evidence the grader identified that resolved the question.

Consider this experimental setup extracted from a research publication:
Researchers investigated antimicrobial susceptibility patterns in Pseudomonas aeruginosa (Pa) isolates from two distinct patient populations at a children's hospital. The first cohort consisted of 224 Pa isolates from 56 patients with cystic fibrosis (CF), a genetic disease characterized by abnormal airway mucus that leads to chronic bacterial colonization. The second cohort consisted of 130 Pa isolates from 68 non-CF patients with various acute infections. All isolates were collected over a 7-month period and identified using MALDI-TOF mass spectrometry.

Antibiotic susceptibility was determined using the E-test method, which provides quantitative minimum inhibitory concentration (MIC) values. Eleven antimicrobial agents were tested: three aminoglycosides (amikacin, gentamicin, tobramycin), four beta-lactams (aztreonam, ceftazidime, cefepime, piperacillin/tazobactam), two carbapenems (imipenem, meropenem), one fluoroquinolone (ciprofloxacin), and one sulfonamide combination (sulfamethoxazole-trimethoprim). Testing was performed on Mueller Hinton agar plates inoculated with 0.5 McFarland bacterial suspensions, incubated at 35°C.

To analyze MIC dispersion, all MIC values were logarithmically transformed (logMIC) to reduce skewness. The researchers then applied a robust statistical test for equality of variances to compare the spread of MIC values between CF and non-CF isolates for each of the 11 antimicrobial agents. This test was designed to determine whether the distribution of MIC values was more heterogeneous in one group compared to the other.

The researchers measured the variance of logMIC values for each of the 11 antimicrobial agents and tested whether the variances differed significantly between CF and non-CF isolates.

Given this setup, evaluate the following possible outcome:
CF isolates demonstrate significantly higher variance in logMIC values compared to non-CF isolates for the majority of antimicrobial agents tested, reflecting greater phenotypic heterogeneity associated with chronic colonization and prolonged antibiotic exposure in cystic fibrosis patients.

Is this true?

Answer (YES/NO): YES